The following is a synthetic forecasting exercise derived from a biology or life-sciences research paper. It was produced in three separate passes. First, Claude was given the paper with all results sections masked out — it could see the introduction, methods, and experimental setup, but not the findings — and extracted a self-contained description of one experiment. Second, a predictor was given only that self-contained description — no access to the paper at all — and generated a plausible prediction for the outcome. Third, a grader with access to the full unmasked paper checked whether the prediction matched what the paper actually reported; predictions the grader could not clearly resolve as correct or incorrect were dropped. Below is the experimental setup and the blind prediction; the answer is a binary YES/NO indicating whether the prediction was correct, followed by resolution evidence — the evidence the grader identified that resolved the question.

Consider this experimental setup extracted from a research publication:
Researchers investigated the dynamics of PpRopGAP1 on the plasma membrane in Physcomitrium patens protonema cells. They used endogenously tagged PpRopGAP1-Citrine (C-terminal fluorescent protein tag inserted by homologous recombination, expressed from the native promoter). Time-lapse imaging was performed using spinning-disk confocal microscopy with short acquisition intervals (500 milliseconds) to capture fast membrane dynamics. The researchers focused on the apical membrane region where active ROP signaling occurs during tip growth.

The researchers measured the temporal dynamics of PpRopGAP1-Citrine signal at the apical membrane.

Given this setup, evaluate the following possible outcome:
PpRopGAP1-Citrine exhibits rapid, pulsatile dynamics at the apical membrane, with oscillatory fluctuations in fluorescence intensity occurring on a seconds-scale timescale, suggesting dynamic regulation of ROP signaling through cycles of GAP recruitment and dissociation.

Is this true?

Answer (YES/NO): YES